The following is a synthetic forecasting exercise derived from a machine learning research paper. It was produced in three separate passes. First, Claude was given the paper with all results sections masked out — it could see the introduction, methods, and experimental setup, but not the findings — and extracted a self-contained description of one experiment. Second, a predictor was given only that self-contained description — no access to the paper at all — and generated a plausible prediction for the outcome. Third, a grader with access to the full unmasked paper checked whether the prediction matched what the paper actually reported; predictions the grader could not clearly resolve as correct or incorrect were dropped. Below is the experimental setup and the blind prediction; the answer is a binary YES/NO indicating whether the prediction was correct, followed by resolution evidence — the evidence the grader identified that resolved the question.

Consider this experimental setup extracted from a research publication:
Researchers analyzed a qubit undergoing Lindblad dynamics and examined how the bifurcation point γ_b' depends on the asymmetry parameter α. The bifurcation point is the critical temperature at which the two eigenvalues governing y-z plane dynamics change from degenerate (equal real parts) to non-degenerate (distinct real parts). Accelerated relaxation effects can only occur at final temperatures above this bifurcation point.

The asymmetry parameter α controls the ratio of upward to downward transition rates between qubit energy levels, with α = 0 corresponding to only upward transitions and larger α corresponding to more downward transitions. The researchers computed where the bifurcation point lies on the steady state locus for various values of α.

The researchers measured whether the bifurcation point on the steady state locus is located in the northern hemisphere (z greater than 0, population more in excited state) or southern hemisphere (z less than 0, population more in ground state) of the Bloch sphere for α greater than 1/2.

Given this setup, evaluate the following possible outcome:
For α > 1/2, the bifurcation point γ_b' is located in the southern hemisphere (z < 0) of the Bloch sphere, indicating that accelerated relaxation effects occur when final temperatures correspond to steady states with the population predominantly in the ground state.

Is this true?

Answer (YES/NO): YES